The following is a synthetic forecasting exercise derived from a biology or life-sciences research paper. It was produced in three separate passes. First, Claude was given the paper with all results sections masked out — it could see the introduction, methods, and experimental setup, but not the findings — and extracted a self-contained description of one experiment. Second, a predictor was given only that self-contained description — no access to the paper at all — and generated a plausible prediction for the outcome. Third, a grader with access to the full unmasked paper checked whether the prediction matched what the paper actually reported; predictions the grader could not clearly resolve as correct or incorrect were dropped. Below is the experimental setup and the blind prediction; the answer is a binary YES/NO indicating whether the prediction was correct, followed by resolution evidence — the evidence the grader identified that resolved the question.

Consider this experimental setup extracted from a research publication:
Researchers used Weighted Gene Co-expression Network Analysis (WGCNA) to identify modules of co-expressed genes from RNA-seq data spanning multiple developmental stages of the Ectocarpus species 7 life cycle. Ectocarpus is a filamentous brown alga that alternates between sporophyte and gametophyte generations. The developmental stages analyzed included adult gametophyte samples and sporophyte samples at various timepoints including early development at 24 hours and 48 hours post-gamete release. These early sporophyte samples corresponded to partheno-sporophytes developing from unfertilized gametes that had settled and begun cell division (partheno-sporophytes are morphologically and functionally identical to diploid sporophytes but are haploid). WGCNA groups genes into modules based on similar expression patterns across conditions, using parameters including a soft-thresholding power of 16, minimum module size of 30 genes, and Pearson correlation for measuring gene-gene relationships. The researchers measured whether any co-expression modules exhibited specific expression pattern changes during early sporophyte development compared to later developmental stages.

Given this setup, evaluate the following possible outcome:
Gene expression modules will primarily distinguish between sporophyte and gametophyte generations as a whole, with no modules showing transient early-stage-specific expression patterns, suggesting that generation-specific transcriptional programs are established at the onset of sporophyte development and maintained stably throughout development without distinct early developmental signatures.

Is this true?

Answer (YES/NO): NO